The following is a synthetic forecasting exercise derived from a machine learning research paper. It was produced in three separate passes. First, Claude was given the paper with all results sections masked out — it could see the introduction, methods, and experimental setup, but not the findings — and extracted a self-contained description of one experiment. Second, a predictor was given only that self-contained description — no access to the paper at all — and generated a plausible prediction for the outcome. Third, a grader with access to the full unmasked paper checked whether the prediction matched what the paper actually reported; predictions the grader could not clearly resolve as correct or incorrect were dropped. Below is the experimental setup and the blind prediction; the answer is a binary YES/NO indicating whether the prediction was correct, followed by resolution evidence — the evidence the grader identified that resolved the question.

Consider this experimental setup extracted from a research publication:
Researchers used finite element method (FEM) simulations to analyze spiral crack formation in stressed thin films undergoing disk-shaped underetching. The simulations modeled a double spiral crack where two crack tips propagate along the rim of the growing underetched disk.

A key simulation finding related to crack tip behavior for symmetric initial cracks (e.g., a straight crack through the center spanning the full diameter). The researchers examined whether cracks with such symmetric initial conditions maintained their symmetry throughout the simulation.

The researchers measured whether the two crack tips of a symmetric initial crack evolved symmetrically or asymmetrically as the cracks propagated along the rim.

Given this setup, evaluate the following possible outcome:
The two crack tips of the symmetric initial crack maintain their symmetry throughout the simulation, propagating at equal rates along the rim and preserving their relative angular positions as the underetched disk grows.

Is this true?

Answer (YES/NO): YES